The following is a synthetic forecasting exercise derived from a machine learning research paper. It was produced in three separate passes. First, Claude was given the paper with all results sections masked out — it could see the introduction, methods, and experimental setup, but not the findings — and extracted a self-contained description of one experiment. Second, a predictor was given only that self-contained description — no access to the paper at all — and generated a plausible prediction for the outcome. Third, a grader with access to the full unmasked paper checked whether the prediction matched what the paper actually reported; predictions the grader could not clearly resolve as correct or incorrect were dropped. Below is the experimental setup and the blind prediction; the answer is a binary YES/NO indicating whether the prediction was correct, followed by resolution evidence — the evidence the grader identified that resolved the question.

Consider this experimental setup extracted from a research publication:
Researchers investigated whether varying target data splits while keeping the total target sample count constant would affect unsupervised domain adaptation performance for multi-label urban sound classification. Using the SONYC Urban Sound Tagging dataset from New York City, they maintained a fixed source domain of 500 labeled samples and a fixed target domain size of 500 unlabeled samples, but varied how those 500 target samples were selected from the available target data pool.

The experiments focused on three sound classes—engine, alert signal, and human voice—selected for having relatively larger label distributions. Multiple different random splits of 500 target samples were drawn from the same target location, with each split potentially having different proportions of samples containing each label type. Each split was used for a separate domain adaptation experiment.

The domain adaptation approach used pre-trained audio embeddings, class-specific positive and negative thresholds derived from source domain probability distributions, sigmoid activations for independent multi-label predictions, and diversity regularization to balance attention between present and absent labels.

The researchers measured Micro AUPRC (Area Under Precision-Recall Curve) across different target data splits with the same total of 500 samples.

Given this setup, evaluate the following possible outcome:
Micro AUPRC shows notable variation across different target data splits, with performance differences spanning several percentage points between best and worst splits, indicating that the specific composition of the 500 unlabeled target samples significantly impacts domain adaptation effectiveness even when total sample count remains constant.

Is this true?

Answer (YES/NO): YES